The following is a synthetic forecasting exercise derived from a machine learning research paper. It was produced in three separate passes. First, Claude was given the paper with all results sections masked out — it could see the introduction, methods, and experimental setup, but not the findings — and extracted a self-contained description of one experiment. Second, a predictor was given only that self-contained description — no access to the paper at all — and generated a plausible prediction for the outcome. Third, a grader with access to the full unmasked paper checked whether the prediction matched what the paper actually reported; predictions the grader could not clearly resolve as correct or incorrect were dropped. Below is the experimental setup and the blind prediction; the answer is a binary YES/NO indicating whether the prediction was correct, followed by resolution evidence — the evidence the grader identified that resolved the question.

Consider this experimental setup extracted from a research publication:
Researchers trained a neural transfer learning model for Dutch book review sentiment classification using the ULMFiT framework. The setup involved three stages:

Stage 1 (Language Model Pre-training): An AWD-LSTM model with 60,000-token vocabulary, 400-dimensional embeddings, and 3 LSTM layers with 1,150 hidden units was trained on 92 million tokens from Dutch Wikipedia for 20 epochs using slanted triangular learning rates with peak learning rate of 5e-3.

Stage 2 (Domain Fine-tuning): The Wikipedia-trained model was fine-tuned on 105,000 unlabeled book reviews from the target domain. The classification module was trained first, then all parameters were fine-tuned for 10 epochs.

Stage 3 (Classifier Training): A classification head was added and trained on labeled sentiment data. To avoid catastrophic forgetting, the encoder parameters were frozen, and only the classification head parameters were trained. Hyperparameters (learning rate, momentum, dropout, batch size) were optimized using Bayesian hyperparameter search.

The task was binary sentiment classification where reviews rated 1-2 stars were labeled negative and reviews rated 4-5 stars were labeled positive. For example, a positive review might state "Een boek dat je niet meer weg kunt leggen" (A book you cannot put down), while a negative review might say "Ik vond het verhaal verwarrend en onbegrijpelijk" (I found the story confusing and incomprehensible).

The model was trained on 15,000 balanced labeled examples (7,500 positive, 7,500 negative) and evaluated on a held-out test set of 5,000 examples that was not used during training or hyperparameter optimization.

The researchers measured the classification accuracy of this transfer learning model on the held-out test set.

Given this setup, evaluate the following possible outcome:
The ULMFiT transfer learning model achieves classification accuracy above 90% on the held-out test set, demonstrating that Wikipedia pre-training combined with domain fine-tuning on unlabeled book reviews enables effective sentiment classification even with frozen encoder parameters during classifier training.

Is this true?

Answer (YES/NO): YES